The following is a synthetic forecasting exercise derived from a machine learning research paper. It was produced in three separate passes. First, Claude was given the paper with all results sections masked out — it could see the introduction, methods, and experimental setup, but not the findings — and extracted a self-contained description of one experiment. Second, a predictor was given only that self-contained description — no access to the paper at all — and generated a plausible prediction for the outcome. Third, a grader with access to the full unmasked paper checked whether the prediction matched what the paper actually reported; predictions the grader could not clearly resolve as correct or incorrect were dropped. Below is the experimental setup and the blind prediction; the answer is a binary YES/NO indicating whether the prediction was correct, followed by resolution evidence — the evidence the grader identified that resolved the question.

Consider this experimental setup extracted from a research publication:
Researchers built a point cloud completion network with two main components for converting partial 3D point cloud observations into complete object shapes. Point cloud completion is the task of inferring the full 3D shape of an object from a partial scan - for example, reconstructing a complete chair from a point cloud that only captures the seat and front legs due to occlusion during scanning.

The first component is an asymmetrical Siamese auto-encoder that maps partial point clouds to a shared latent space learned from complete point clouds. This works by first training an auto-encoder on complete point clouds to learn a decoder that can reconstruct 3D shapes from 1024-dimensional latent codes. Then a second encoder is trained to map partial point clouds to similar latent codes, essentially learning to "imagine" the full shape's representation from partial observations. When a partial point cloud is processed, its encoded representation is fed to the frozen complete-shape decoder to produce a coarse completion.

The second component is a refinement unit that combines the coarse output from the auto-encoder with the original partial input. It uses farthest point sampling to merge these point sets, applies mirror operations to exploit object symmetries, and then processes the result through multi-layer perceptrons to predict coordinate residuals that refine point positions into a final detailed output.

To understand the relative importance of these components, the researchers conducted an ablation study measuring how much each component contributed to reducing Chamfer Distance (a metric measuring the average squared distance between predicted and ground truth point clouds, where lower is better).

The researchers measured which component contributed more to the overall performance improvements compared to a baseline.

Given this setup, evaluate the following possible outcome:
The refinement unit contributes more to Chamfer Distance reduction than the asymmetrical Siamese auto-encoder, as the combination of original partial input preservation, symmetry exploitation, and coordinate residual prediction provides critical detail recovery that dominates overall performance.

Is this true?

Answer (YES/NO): YES